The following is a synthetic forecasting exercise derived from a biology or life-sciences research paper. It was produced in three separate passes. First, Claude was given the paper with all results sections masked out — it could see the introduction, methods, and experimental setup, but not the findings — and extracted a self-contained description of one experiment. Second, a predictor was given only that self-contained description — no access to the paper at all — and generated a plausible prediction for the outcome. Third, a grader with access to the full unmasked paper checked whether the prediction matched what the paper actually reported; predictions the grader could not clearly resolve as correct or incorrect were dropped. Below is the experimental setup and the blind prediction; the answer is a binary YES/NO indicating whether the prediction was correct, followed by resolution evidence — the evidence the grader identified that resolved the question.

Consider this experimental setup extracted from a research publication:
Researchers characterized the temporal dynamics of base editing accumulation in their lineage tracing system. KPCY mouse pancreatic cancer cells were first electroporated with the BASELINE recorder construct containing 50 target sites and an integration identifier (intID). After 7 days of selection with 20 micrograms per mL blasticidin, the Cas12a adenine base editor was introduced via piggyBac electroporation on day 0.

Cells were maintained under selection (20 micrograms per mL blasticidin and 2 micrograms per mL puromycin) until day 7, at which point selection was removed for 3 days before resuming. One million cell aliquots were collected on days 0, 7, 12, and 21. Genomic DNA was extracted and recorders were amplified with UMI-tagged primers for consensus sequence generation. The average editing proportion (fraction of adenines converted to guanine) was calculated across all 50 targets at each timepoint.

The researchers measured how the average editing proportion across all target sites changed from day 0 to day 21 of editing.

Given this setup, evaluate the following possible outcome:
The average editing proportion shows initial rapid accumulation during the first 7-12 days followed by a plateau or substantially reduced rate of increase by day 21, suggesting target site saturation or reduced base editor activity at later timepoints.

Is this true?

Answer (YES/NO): NO